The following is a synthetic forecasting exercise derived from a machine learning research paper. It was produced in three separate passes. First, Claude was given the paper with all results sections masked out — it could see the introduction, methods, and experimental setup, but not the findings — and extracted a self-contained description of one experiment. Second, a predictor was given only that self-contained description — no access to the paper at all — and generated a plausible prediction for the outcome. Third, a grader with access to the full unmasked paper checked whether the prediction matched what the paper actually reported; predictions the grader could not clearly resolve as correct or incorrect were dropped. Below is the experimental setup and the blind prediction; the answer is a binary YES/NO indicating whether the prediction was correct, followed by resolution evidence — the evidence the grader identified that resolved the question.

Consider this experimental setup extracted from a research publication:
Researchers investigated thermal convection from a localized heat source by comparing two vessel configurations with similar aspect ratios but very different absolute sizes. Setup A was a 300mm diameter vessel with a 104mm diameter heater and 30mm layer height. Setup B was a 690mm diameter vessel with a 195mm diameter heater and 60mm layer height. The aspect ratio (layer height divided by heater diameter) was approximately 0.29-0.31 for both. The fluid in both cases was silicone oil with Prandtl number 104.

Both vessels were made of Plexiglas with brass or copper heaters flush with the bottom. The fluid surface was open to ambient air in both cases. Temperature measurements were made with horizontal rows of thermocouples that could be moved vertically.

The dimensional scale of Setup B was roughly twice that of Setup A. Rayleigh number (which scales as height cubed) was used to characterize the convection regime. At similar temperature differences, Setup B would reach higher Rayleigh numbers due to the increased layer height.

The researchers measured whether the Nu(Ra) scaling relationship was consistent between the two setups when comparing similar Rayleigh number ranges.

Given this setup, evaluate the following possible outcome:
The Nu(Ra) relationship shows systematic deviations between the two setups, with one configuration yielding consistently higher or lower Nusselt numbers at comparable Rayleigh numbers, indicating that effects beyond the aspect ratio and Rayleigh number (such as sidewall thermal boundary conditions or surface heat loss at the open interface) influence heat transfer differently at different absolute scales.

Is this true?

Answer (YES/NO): NO